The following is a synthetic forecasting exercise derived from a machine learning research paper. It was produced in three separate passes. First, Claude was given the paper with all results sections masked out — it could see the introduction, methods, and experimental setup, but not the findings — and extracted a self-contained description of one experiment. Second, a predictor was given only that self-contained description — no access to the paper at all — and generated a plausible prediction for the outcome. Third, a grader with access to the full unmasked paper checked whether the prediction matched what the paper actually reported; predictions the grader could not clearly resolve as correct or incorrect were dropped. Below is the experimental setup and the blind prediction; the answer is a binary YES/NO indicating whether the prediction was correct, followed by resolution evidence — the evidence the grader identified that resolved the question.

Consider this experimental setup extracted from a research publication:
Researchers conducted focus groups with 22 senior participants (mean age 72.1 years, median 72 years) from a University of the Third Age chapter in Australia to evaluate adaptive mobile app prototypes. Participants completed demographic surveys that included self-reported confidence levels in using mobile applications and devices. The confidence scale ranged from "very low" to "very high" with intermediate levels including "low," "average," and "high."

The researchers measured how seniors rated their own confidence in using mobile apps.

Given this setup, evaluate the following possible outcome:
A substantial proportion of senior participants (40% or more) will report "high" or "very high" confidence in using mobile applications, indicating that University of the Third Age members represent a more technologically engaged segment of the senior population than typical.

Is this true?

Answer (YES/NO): NO